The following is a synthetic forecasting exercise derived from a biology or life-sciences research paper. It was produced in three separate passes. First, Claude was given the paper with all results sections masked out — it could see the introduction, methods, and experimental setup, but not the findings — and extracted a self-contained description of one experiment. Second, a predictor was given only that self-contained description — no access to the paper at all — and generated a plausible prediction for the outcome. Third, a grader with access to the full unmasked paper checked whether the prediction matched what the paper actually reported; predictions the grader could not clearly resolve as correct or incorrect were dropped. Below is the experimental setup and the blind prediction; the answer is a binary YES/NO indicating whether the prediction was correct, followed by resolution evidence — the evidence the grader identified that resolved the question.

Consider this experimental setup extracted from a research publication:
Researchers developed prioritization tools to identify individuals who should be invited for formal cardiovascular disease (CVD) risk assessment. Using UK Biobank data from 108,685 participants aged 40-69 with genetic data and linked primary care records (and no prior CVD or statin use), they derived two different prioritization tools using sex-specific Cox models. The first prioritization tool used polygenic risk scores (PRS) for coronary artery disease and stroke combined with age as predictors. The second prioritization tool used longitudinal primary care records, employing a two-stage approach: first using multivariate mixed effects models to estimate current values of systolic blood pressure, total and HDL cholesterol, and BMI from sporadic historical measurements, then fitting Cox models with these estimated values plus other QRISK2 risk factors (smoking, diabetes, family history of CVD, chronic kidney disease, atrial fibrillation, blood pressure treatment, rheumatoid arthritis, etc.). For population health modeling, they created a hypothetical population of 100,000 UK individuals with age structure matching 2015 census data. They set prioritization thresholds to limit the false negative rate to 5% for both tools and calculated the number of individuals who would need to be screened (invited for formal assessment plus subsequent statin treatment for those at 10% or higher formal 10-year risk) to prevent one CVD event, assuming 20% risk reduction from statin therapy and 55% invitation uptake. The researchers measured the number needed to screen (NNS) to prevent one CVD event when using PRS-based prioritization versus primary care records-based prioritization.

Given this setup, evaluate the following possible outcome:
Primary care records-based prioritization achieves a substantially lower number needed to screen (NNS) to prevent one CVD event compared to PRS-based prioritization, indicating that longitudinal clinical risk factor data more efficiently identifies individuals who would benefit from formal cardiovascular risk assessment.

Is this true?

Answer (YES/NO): YES